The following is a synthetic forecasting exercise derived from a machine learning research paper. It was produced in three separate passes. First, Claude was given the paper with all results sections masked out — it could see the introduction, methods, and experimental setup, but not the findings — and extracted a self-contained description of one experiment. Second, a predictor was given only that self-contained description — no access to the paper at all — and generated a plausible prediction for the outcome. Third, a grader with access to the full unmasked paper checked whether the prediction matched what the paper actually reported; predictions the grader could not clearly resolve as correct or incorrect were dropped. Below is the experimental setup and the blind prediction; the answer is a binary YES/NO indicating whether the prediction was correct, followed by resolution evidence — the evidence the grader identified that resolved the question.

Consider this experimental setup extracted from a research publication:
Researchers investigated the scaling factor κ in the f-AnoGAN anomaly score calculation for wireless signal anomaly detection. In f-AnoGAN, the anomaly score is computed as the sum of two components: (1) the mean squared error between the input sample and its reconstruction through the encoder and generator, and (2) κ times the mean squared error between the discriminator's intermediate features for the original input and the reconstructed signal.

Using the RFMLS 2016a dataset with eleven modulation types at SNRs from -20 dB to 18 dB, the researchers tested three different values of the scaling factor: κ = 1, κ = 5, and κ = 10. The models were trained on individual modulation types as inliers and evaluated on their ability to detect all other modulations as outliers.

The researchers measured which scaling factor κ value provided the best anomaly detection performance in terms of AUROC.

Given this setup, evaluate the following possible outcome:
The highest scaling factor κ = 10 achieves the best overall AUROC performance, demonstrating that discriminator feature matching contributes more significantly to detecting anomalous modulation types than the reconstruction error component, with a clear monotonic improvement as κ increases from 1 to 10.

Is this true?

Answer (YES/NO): NO